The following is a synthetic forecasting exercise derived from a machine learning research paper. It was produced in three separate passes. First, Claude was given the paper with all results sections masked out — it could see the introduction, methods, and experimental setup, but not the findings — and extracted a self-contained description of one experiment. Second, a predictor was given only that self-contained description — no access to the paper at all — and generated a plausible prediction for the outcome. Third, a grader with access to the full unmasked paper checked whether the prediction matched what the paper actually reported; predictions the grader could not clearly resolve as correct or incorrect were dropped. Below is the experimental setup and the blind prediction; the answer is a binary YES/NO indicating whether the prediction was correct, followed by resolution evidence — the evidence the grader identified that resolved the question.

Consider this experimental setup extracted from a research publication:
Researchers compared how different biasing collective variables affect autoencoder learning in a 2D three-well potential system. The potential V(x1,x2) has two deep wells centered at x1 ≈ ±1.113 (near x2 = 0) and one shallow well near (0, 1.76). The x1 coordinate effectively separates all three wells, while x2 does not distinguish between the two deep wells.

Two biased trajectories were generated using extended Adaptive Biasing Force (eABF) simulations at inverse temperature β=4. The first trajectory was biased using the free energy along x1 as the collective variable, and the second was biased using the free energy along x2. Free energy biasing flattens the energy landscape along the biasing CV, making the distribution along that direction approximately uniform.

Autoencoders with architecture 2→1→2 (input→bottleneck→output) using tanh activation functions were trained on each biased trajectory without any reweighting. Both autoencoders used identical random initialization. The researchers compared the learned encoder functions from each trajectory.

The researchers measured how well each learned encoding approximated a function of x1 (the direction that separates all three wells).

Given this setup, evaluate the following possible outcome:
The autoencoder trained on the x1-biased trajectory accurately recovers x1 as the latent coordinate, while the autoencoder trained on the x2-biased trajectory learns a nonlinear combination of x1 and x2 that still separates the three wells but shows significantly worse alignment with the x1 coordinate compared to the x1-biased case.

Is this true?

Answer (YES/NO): NO